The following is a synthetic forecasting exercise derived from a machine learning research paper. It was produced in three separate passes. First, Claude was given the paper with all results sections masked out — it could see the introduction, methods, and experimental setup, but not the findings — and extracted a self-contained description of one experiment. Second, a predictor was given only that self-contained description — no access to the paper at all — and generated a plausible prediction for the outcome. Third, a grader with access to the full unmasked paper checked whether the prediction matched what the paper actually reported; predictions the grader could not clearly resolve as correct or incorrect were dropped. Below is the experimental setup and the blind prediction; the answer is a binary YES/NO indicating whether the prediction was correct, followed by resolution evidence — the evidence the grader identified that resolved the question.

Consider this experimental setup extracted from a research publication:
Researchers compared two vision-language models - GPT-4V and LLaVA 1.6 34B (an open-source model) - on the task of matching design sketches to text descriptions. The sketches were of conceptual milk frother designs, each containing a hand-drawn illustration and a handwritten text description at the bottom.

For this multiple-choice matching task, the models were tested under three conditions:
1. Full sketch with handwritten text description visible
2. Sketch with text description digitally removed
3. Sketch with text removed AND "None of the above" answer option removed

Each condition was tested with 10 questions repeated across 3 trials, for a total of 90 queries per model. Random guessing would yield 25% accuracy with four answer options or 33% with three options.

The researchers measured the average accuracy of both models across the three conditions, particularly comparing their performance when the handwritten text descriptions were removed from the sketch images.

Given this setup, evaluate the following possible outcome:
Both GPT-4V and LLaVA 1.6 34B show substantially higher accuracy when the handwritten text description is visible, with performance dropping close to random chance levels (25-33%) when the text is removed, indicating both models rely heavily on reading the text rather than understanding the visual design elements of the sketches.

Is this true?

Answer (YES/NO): NO